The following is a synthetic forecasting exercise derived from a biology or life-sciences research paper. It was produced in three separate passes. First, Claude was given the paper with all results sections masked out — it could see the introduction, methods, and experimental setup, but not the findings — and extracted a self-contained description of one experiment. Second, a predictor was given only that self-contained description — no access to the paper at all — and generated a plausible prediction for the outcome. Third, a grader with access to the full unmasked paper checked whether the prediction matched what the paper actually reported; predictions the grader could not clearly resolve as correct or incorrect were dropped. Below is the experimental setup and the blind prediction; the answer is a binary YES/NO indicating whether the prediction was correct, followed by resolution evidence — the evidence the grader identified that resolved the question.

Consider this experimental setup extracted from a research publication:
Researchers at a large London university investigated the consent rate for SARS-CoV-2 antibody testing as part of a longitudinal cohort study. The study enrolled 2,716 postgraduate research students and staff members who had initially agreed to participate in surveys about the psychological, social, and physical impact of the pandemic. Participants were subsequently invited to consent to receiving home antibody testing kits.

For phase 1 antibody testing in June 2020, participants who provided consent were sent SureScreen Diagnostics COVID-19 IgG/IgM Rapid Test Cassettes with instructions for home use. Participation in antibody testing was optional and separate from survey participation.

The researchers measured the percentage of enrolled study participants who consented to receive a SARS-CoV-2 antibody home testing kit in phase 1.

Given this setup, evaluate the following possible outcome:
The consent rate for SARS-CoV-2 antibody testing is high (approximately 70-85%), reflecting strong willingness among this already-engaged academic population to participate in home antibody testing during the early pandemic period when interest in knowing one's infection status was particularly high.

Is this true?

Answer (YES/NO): YES